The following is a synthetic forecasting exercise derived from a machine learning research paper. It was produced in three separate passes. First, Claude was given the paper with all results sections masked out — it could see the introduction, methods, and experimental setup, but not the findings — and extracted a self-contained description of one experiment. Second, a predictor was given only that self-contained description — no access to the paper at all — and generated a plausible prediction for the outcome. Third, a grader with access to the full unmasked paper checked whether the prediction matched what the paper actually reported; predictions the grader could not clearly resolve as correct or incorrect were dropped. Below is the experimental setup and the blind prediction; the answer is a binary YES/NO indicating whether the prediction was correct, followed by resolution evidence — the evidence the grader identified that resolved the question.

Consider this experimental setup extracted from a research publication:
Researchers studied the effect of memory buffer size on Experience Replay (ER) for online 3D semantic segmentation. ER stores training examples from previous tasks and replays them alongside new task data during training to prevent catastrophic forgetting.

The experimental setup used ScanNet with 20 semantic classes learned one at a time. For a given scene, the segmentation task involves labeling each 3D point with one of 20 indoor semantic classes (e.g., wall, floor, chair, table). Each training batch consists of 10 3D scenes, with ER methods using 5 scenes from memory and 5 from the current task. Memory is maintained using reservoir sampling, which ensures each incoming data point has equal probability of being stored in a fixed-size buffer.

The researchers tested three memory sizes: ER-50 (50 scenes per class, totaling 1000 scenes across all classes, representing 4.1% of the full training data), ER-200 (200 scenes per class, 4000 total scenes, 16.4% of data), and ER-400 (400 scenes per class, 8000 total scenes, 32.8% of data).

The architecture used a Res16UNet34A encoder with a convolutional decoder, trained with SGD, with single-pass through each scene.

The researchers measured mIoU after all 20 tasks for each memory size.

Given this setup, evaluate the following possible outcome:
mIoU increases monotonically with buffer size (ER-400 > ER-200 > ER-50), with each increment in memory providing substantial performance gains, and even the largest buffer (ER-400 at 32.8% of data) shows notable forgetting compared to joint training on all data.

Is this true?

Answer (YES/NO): NO